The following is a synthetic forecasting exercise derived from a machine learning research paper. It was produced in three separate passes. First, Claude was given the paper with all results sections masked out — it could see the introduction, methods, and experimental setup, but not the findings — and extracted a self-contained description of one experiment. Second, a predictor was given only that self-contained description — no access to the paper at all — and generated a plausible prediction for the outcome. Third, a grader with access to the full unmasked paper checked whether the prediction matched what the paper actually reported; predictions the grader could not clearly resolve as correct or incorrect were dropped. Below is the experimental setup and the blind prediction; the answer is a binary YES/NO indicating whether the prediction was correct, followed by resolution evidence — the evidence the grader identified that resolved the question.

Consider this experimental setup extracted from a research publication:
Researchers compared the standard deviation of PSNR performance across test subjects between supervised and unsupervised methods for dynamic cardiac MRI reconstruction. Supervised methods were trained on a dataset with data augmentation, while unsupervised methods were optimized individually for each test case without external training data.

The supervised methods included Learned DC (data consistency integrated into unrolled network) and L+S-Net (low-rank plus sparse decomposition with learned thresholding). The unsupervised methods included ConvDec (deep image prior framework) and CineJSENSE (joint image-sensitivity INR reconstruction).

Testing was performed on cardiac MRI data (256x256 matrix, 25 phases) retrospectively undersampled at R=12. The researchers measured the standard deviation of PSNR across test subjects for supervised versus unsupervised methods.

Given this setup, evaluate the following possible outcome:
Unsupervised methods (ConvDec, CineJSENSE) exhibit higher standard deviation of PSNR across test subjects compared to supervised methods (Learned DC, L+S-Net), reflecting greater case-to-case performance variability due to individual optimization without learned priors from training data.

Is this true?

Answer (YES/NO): NO